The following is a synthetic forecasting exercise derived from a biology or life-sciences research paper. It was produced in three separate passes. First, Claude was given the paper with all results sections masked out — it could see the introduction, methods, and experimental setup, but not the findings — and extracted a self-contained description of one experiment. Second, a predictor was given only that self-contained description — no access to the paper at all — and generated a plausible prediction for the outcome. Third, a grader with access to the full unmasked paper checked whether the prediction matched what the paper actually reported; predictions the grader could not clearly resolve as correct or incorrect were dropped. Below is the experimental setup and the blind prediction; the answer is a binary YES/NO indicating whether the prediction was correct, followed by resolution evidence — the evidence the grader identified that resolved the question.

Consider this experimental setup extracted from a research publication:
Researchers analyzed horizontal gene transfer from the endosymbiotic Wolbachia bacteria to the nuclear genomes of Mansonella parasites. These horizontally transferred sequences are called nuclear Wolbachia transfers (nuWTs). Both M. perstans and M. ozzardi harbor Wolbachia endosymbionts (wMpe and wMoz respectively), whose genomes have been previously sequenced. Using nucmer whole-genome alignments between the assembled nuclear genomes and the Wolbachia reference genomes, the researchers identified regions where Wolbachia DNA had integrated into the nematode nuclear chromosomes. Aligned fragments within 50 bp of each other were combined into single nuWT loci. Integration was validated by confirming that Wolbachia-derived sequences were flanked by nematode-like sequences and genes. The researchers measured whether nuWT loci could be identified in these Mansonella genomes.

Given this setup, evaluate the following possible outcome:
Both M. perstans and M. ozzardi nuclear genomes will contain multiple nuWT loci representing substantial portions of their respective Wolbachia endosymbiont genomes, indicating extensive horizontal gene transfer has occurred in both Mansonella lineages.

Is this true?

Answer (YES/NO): YES